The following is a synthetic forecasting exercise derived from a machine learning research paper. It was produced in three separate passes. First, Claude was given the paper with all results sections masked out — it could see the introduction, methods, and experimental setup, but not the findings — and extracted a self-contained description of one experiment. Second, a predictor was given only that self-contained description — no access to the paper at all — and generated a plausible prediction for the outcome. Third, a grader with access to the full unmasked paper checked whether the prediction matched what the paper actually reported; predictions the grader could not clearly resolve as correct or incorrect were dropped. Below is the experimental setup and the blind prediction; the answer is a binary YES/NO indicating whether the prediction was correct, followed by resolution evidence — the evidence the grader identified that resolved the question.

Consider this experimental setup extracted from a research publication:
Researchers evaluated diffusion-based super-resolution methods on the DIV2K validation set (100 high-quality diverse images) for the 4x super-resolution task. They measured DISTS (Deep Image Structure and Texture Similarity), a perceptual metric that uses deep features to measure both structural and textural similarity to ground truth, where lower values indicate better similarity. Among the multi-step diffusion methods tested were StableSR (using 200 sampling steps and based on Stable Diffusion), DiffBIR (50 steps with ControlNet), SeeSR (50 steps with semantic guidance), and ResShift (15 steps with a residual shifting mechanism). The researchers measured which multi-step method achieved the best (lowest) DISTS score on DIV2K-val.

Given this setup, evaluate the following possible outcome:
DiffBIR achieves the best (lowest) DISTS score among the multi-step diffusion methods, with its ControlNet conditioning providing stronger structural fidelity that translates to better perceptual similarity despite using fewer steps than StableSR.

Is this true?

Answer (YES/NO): NO